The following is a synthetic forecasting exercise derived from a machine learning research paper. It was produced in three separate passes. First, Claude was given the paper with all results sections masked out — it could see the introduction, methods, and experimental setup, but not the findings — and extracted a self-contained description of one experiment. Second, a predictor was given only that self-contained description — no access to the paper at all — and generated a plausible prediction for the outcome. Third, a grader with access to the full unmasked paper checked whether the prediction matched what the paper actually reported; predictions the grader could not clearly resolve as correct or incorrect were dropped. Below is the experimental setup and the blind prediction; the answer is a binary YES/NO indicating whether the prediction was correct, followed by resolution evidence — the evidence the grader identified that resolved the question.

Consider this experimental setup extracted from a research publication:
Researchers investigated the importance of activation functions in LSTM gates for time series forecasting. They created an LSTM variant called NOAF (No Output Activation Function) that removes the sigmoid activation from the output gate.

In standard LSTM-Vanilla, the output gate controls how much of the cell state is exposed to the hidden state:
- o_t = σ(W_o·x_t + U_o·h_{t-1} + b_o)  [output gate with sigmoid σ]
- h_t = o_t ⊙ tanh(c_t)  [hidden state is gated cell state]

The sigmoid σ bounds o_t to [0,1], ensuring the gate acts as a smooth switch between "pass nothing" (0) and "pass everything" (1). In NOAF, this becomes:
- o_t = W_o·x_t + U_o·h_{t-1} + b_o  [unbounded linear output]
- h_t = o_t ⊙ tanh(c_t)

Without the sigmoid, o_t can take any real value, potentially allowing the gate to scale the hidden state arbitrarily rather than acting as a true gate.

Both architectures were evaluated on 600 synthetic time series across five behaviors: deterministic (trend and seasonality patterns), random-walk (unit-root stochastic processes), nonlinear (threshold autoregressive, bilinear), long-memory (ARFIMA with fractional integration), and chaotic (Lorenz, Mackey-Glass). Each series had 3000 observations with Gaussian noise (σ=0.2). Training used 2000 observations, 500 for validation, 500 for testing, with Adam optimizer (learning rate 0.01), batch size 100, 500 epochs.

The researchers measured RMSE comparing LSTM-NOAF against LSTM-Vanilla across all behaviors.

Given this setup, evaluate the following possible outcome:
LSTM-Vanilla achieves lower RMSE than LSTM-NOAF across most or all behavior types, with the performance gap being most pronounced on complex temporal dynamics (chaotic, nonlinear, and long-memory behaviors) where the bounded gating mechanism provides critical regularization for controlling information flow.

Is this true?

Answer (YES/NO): NO